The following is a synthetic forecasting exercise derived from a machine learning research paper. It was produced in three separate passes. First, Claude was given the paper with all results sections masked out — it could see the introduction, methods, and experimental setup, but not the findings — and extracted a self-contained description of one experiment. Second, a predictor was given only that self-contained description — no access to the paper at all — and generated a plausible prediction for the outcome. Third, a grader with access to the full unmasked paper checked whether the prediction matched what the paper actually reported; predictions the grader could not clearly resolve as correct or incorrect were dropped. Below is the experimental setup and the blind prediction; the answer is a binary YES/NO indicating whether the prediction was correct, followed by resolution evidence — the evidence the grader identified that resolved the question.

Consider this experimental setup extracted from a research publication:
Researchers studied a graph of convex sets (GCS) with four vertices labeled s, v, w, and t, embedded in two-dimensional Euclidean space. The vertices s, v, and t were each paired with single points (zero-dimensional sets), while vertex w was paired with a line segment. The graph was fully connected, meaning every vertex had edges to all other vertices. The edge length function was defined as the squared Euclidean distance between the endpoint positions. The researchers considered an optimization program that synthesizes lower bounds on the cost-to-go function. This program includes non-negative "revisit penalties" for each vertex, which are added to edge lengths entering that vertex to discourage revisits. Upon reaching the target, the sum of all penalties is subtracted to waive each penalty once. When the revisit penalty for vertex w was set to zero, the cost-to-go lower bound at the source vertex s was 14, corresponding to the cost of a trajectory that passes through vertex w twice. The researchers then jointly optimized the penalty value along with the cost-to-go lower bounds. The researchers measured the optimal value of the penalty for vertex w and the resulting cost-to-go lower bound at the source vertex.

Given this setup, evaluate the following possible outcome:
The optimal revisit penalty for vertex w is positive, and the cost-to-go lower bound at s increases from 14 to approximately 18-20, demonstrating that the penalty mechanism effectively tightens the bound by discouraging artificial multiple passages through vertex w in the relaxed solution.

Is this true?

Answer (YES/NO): NO